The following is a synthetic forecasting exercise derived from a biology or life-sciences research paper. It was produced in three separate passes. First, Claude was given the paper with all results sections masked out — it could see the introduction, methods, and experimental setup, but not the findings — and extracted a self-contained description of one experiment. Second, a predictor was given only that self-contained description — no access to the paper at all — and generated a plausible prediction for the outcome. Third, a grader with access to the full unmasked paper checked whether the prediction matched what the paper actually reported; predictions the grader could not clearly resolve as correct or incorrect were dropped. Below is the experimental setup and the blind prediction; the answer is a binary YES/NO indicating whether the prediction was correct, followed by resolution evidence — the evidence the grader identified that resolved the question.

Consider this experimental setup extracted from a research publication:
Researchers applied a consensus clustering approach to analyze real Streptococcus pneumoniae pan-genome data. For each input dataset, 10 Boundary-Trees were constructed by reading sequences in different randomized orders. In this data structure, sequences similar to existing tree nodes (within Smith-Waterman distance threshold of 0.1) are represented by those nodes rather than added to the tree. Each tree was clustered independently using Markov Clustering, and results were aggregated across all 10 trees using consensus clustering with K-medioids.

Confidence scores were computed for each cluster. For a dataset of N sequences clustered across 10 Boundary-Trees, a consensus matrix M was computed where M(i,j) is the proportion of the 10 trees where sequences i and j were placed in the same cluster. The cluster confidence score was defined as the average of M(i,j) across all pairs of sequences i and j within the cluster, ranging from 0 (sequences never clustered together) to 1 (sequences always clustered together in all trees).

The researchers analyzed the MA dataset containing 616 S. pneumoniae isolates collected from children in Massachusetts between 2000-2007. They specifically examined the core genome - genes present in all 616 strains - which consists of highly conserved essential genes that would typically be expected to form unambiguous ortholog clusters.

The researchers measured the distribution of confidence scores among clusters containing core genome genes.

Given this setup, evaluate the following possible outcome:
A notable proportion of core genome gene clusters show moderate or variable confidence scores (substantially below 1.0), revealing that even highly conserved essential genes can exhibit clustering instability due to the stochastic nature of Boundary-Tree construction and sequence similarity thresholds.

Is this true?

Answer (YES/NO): NO